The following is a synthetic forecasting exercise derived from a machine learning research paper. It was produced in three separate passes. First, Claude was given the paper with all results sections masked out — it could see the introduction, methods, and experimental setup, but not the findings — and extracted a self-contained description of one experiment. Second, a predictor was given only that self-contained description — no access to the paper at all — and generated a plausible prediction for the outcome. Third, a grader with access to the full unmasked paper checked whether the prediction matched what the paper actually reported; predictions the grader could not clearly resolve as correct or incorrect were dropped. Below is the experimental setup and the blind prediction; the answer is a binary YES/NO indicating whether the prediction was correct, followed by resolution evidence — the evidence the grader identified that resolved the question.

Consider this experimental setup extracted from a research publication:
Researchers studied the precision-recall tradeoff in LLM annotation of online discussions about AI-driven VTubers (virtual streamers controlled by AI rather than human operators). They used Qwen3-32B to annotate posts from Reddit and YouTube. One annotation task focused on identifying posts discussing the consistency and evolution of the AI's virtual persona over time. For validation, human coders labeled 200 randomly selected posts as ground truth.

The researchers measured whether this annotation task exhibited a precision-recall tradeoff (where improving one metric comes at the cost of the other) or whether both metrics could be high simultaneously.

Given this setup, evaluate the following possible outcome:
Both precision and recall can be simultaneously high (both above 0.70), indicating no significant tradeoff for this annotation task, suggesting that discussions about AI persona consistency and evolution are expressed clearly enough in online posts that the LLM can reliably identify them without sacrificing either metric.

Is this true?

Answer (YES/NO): YES